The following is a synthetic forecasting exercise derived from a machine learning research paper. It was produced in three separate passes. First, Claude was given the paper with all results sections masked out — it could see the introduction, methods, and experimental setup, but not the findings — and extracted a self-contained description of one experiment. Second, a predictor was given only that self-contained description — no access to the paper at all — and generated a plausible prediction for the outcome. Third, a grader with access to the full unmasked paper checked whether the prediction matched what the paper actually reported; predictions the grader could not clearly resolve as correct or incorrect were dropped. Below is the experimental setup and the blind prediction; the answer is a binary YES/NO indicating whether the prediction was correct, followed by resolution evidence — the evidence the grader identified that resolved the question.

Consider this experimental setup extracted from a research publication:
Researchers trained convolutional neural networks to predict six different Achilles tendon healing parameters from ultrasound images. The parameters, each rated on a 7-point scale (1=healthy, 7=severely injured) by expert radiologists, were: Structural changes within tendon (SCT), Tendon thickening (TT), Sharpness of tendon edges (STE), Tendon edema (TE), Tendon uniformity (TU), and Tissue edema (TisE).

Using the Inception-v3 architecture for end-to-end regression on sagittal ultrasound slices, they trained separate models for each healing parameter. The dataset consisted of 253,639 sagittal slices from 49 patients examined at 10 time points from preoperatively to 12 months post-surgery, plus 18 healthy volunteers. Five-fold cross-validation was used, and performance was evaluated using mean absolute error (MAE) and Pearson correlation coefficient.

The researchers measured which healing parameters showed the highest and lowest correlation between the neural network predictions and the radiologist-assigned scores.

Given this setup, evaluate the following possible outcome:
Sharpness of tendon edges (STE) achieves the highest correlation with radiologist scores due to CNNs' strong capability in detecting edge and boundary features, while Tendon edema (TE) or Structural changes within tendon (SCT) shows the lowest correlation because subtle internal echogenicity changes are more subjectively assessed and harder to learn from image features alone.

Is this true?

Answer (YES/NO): NO